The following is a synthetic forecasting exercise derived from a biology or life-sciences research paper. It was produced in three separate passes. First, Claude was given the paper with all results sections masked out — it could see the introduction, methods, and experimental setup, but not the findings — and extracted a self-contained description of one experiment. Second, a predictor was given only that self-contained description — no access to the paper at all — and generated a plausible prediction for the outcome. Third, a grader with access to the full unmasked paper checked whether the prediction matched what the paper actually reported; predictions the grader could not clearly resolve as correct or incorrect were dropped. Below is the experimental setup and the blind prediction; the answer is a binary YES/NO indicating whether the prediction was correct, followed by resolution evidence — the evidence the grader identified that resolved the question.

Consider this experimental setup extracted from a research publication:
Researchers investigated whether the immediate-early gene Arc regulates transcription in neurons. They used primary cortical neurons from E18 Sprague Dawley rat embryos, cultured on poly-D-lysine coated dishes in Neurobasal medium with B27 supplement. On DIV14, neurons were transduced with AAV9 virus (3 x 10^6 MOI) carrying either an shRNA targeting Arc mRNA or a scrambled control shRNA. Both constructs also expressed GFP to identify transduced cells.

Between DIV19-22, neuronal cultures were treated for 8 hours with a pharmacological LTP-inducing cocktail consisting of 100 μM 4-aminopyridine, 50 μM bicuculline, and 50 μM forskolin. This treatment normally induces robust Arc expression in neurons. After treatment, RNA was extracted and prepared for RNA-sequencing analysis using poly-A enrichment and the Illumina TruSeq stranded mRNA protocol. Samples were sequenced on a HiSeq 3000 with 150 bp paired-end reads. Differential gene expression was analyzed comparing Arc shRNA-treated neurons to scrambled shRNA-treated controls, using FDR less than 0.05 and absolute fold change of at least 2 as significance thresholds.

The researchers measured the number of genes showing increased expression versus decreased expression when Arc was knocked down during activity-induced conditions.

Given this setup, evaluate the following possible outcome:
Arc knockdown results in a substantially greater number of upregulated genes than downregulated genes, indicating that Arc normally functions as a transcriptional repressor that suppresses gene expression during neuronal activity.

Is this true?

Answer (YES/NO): NO